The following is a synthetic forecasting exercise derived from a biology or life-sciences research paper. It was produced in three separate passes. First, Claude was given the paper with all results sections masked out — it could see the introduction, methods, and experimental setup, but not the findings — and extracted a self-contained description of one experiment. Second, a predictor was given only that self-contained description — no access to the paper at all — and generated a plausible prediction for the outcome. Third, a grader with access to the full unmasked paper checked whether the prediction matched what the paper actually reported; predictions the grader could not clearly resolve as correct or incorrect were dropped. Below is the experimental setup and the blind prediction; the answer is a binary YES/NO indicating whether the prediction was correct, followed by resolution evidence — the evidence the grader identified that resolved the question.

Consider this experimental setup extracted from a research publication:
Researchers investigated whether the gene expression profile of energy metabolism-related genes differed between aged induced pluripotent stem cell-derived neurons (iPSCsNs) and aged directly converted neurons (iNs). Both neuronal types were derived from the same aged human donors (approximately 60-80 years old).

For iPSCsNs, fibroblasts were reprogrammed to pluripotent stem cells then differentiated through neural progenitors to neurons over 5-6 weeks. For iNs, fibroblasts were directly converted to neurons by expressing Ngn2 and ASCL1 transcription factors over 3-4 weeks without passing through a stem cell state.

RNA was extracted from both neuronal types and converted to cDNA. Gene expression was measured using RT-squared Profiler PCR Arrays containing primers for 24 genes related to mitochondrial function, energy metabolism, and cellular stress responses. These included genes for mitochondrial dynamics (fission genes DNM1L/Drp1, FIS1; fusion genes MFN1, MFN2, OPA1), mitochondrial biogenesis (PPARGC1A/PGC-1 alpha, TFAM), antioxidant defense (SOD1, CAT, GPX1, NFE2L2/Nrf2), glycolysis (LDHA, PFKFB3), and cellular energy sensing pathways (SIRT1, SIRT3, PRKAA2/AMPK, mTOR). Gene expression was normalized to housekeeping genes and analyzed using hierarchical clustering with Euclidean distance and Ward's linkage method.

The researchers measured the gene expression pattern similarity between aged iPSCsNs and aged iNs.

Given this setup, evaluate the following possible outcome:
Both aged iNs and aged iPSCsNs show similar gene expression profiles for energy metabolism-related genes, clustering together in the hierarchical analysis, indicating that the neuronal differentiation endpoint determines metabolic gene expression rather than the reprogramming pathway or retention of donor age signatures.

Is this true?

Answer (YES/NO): NO